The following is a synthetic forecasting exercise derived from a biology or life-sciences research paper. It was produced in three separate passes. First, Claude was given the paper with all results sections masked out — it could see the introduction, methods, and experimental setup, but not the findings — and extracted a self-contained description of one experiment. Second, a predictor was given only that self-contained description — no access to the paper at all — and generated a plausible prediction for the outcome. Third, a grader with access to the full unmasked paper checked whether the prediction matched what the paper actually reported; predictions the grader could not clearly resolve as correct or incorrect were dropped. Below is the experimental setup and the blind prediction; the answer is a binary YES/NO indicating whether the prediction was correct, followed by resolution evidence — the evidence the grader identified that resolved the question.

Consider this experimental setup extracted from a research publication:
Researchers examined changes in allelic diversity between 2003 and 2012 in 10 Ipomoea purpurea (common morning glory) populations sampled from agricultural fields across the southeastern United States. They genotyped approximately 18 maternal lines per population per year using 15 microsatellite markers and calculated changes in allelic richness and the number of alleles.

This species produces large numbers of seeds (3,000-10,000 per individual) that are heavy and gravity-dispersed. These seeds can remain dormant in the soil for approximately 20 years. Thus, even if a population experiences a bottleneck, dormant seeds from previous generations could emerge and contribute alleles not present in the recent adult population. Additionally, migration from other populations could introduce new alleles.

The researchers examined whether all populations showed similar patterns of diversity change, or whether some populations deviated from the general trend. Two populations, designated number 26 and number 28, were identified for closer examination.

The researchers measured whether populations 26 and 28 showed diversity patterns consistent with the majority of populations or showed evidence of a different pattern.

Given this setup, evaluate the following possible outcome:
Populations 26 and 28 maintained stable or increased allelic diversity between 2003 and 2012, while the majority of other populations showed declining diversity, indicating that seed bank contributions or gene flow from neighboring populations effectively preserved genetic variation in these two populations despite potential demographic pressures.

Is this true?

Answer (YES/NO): YES